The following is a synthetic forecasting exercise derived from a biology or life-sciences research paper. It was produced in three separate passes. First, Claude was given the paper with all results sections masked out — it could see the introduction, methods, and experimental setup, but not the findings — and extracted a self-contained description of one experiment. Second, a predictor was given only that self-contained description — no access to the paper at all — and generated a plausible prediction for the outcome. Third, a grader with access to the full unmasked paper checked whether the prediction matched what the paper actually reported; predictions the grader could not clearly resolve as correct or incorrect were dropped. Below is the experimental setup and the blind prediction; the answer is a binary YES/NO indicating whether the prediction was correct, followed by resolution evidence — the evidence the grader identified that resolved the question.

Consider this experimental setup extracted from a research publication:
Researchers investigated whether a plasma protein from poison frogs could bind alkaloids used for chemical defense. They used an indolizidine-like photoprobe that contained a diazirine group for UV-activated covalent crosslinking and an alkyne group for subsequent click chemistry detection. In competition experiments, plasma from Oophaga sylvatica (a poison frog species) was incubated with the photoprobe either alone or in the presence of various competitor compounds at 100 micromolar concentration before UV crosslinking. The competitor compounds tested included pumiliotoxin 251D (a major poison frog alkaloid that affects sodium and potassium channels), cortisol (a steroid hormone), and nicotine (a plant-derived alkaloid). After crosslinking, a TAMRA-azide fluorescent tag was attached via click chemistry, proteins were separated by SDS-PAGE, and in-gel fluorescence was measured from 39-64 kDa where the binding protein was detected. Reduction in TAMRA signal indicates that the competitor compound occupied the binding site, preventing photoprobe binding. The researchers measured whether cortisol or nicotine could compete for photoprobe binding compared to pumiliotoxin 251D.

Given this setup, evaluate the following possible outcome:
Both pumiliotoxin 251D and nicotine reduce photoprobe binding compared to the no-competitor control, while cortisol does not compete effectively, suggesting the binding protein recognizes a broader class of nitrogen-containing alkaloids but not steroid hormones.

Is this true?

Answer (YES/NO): NO